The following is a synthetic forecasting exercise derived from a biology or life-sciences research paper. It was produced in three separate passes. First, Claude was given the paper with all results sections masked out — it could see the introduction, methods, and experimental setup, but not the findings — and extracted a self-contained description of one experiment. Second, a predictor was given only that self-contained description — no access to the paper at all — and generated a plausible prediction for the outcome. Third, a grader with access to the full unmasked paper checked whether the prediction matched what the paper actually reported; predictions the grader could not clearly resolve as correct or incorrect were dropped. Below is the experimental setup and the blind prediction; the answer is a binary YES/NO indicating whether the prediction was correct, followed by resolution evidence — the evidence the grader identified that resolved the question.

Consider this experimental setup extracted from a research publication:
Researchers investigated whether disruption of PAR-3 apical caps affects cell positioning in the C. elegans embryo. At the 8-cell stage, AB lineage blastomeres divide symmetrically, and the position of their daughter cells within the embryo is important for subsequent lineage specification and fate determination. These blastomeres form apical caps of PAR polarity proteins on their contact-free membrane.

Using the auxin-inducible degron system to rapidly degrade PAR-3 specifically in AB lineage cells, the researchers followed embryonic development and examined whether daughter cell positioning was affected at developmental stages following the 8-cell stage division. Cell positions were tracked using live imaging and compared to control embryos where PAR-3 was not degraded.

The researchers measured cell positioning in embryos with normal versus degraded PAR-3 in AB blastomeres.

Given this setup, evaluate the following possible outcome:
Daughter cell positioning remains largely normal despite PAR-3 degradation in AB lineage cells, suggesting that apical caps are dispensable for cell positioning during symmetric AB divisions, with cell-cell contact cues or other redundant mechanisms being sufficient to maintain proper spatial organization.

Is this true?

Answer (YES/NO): NO